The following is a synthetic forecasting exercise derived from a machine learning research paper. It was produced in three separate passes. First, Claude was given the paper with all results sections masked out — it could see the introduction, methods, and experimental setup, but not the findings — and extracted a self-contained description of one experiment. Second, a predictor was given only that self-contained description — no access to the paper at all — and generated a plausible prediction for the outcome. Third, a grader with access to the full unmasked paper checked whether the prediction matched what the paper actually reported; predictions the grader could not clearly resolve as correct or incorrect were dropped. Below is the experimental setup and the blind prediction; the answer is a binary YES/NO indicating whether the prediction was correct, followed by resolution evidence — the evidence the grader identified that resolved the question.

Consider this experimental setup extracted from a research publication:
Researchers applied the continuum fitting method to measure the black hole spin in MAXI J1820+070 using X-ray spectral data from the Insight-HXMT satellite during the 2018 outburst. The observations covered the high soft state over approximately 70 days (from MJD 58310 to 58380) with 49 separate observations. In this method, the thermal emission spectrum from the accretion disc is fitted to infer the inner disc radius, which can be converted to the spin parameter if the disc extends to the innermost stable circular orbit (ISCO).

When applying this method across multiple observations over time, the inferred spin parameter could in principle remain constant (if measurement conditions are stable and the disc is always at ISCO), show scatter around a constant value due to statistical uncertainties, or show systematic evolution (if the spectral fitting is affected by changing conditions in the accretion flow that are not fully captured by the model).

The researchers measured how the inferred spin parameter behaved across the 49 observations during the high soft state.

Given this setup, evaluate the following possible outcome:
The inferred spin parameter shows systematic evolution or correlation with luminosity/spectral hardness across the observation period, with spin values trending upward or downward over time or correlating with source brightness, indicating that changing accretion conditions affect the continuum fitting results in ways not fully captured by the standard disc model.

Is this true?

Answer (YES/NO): YES